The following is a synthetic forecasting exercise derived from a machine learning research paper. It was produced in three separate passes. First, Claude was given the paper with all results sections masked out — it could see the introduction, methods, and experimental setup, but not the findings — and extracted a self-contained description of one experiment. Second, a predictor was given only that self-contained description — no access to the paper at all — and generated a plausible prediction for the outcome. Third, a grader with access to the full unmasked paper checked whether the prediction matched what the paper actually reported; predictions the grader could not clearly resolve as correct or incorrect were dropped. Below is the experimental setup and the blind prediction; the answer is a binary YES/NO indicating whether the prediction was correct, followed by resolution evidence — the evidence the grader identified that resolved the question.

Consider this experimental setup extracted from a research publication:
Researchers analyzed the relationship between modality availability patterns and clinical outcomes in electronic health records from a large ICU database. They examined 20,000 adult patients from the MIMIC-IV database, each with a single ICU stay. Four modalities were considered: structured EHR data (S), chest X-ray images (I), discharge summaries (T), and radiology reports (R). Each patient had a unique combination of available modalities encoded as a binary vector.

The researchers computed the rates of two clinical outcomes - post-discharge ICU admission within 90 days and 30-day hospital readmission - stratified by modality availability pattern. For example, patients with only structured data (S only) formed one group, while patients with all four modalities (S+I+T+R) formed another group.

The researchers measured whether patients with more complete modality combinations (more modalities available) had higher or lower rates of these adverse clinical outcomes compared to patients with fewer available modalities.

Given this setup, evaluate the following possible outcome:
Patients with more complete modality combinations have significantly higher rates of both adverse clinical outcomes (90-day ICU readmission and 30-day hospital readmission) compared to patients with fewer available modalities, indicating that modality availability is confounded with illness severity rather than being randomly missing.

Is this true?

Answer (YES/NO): YES